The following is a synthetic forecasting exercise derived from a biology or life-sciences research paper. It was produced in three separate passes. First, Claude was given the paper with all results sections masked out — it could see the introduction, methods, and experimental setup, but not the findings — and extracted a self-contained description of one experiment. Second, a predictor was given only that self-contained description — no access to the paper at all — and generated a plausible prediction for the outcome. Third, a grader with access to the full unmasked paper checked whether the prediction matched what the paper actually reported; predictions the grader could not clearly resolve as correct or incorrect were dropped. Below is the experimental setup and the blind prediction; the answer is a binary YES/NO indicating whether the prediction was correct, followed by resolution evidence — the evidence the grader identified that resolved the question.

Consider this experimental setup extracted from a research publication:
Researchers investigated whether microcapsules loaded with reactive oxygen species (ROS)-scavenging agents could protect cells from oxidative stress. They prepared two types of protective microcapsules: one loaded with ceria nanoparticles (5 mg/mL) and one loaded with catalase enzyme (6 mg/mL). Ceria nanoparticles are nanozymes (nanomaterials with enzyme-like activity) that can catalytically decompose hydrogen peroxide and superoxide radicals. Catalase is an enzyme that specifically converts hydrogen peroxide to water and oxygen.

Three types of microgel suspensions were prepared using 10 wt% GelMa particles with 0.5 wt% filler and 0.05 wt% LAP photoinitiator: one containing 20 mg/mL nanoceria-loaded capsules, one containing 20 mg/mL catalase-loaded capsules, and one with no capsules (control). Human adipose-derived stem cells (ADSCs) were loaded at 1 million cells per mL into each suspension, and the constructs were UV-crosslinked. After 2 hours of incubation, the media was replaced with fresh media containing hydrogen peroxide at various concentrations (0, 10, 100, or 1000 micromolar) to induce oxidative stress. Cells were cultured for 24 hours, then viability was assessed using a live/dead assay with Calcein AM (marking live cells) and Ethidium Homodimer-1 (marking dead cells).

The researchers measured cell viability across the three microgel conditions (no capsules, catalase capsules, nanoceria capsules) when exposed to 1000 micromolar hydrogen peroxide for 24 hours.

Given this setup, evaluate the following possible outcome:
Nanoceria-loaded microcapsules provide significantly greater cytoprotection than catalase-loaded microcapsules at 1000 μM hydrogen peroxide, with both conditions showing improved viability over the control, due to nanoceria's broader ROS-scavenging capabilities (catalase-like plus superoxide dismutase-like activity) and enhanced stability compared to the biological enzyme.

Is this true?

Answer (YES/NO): NO